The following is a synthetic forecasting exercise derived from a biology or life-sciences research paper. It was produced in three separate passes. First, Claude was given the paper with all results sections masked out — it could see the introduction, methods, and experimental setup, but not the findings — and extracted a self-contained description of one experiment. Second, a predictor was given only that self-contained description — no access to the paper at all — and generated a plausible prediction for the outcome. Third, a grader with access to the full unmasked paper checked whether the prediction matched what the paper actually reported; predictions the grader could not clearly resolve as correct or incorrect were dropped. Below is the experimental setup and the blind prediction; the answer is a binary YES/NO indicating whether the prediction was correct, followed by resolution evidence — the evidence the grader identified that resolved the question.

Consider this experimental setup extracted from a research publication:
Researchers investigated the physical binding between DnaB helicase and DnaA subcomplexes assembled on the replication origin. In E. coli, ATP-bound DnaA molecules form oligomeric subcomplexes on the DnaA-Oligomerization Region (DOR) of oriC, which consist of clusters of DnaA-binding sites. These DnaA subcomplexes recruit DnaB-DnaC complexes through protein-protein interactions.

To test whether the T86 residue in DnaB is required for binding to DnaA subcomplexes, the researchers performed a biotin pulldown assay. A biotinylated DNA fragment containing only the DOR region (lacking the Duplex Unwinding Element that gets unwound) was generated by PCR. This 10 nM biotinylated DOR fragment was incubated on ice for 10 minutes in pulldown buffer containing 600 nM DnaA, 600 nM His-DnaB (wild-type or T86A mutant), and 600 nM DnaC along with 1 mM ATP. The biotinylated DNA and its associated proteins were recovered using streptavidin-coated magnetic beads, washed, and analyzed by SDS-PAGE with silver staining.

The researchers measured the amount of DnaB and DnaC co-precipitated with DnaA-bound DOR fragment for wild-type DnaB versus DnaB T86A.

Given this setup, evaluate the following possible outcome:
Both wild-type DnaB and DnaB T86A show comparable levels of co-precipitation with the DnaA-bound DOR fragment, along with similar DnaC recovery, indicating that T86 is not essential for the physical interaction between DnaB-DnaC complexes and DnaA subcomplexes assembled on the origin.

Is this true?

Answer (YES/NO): YES